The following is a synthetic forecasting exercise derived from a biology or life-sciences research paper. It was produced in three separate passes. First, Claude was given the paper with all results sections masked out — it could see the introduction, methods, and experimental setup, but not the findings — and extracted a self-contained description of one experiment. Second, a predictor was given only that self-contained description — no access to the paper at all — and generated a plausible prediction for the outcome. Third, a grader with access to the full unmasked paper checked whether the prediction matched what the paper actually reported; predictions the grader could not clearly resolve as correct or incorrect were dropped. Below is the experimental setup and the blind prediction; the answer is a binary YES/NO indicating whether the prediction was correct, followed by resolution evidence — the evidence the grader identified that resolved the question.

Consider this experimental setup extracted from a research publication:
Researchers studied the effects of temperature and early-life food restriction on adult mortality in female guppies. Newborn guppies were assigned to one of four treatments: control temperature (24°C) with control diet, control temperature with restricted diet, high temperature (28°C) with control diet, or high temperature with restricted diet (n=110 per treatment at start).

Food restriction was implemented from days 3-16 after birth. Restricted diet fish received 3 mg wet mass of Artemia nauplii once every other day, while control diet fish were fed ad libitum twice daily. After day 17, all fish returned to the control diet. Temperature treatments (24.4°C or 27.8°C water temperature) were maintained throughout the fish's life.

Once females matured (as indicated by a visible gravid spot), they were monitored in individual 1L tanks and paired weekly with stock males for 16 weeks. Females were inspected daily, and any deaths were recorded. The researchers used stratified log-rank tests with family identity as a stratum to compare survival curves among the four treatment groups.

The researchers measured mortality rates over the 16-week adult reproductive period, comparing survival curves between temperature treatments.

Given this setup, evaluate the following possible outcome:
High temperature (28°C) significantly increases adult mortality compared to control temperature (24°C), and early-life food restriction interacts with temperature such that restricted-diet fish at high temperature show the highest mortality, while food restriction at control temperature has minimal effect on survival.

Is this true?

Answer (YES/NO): NO